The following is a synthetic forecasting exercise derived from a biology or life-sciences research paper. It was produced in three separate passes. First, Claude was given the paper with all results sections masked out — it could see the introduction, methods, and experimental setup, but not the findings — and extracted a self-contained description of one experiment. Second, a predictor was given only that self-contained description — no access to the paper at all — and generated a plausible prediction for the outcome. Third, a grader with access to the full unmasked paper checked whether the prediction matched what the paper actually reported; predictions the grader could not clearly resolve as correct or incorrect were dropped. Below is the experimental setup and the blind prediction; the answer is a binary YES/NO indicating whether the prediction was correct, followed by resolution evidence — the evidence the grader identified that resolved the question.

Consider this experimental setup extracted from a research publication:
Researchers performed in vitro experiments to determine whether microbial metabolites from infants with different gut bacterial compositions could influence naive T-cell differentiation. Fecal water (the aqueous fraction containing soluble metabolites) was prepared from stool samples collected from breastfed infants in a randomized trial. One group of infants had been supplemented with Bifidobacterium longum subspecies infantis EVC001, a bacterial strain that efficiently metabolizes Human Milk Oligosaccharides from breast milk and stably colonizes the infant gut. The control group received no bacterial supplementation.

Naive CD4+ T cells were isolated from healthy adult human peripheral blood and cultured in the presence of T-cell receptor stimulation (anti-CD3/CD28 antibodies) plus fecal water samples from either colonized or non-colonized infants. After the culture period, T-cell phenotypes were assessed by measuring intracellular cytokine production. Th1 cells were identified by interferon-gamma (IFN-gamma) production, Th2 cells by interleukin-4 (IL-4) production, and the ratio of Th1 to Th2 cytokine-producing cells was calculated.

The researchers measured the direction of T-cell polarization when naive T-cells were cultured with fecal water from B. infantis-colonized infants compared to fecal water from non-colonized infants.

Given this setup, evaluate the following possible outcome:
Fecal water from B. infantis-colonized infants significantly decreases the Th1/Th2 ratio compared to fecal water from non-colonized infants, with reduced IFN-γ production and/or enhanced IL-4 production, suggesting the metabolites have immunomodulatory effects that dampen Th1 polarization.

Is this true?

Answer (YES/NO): NO